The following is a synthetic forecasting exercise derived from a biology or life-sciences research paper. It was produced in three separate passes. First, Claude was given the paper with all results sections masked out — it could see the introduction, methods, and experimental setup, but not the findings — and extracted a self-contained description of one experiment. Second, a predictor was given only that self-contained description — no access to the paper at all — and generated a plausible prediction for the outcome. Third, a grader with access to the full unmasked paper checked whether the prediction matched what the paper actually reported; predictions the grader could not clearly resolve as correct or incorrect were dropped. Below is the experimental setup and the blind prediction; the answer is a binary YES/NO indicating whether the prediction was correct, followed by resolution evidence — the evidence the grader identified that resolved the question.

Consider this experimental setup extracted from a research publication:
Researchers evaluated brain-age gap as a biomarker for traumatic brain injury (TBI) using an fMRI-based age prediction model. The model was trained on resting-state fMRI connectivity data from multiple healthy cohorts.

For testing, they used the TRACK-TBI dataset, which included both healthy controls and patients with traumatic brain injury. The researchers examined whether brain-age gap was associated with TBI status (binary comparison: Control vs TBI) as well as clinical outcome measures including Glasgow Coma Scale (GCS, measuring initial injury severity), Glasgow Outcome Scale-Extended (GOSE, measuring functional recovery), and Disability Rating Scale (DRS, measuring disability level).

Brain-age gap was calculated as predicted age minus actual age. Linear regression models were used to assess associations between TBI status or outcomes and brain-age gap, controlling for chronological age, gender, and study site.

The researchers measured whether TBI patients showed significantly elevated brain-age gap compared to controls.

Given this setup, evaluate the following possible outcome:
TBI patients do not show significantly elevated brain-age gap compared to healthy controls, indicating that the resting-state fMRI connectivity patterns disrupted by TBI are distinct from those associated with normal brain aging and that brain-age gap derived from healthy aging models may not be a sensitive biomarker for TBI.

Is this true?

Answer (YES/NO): YES